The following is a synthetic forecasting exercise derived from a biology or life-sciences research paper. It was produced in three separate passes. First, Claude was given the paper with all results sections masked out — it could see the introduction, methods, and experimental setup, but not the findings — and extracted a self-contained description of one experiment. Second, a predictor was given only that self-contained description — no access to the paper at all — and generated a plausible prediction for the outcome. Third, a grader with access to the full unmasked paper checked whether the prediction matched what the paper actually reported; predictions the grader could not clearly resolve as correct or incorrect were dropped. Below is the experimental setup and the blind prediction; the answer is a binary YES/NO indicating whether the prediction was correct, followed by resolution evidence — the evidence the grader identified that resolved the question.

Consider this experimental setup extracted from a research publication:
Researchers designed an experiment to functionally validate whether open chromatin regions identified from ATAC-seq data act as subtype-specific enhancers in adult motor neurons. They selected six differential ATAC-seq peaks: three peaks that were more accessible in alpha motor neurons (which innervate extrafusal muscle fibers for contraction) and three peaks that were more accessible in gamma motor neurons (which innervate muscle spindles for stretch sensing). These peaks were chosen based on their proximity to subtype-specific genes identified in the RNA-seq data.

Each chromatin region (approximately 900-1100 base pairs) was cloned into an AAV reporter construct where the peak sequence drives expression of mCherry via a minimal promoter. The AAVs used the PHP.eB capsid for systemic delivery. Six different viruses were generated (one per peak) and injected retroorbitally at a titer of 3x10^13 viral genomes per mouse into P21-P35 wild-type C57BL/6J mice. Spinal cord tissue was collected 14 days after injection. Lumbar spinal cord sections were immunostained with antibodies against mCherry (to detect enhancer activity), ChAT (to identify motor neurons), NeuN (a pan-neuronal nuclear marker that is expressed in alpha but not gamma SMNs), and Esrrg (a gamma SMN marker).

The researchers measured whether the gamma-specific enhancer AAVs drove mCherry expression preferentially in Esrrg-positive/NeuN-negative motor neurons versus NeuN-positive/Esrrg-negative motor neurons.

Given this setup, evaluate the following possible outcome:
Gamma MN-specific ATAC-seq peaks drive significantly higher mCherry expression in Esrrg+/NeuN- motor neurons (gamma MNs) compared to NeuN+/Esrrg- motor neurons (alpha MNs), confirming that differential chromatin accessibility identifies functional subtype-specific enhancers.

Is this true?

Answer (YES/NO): YES